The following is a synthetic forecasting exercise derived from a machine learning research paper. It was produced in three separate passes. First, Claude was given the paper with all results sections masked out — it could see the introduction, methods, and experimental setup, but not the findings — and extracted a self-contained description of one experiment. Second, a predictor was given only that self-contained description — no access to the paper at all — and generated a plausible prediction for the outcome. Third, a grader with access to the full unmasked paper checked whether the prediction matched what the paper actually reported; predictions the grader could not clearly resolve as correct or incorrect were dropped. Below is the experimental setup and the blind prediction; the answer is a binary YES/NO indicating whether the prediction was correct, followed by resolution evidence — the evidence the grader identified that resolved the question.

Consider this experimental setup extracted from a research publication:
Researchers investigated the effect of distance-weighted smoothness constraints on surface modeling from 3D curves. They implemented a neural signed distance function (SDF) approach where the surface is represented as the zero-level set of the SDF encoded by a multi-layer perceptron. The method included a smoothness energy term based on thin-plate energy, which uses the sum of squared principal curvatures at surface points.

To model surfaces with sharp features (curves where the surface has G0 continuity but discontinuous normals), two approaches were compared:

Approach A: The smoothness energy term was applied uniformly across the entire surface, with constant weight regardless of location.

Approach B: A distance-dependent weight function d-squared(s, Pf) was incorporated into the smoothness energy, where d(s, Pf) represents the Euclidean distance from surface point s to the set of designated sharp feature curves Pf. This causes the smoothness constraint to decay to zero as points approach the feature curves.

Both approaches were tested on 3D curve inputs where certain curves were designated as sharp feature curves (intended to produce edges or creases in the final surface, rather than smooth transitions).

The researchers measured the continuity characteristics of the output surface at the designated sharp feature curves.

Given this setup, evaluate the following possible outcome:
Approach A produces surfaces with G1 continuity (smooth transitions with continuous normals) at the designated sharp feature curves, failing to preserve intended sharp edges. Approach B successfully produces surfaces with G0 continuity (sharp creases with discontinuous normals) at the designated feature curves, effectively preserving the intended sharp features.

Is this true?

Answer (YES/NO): YES